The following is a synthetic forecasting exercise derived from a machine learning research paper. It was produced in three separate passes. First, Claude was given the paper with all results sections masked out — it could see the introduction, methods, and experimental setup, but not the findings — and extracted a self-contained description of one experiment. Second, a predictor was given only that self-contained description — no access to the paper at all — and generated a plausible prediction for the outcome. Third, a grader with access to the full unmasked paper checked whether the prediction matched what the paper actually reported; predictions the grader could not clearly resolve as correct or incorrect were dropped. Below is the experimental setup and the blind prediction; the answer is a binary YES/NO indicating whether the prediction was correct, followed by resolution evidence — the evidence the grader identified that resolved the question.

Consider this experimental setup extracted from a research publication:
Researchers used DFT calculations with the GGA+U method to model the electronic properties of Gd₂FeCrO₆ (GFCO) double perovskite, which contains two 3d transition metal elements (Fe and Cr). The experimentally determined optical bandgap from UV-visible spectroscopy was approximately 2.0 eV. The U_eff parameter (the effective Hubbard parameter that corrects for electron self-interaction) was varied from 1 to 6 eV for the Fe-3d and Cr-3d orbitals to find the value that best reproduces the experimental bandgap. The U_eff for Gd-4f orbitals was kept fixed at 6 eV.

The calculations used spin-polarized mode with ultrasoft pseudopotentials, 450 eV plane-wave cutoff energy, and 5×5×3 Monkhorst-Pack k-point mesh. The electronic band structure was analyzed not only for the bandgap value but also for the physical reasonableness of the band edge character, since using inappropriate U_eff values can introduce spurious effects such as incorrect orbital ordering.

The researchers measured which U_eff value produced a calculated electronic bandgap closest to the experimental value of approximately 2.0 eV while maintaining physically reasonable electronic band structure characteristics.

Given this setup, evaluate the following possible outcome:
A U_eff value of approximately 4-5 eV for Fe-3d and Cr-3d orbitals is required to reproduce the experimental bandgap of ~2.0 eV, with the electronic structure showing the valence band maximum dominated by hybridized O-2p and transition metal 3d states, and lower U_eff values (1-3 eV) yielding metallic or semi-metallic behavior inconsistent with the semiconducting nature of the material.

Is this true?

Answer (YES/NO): NO